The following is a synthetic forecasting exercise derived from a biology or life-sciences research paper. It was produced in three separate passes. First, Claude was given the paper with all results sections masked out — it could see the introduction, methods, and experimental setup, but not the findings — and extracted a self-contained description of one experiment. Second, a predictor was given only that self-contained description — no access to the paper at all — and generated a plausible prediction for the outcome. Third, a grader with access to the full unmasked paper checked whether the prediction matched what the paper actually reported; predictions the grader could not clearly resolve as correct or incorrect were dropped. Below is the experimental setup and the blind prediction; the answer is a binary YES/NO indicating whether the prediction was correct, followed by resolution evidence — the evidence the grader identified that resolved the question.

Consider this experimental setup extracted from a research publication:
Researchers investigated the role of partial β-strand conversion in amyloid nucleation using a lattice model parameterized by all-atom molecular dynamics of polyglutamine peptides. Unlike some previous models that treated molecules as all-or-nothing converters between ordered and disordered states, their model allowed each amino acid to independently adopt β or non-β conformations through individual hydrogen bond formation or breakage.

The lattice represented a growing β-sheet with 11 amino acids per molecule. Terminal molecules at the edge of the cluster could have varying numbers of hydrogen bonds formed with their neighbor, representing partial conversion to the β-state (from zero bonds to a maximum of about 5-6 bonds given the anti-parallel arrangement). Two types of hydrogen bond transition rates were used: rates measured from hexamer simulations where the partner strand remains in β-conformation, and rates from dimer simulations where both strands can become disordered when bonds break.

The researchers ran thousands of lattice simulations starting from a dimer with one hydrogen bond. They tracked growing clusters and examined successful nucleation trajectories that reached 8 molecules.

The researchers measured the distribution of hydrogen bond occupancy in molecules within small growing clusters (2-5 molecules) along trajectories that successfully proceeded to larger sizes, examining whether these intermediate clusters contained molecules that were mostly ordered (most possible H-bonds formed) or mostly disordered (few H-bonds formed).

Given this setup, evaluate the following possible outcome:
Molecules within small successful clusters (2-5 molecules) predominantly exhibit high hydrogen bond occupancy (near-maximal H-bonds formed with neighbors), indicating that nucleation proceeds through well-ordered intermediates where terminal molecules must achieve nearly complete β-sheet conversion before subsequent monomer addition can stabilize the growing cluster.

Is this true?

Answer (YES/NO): NO